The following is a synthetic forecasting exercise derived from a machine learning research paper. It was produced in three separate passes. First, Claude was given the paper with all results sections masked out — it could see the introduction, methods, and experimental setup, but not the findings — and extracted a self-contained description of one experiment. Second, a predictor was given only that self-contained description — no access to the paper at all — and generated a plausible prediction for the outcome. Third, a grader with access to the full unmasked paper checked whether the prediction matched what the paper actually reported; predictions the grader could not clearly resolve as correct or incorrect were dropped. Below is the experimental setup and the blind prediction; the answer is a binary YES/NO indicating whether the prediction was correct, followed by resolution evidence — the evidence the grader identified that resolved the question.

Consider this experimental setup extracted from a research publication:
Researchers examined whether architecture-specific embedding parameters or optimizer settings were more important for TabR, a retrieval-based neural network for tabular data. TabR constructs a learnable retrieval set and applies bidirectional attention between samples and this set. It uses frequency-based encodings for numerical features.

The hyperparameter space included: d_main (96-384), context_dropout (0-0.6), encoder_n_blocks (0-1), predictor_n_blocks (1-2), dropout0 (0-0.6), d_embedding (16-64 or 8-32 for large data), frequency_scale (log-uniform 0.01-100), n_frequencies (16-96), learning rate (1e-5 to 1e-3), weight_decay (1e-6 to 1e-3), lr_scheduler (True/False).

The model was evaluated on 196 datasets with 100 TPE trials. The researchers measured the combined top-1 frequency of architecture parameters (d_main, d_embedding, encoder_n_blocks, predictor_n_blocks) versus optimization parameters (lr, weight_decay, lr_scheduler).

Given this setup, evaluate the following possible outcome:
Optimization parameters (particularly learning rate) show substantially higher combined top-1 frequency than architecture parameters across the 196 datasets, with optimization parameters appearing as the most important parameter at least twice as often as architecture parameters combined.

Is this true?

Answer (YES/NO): YES